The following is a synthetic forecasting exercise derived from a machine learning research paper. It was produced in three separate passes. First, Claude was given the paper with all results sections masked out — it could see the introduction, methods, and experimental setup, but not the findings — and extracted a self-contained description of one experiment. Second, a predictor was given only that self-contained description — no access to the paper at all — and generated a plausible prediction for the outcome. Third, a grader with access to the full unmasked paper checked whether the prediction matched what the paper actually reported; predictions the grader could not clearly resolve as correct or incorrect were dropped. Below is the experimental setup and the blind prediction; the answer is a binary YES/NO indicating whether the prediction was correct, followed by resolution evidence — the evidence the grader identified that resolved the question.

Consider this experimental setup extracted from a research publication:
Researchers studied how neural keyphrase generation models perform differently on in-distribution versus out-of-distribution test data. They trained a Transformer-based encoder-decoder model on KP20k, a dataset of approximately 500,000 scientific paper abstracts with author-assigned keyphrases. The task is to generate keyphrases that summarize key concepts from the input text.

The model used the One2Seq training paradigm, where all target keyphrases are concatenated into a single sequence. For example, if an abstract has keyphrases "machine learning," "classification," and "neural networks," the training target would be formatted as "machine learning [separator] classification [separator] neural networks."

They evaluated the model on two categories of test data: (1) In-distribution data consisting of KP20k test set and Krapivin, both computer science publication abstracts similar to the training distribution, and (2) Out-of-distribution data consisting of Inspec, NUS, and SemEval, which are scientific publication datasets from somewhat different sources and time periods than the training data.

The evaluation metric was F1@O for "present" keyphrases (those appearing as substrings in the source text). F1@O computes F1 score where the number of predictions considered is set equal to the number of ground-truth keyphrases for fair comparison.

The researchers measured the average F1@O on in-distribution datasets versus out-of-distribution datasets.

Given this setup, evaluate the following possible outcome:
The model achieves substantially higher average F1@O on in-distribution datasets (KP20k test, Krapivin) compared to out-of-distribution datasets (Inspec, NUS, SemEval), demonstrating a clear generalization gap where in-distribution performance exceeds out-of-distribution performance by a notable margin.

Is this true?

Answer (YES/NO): NO